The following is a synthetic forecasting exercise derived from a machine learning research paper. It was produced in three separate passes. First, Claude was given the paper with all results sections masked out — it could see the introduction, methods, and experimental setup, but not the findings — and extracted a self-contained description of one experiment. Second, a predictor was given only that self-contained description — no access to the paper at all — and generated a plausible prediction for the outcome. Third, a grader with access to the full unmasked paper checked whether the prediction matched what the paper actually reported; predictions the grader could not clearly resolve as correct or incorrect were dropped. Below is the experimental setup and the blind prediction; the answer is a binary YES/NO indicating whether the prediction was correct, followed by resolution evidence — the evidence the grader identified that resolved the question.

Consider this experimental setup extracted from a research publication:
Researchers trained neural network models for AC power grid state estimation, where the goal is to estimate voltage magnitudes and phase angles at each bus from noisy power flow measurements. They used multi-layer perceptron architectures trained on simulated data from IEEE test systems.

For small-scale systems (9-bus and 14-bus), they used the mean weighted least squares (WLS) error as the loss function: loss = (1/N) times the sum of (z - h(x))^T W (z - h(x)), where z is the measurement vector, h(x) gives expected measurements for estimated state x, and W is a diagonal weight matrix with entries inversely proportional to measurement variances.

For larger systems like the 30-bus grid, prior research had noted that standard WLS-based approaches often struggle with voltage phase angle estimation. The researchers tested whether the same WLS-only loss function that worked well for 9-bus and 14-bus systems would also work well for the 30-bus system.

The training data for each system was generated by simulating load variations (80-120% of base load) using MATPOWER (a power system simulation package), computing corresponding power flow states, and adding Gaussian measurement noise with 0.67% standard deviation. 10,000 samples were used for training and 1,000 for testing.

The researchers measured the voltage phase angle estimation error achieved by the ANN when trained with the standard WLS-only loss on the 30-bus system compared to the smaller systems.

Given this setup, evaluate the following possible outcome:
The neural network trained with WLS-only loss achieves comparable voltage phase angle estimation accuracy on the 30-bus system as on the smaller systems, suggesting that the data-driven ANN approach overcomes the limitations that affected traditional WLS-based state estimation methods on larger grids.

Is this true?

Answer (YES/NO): NO